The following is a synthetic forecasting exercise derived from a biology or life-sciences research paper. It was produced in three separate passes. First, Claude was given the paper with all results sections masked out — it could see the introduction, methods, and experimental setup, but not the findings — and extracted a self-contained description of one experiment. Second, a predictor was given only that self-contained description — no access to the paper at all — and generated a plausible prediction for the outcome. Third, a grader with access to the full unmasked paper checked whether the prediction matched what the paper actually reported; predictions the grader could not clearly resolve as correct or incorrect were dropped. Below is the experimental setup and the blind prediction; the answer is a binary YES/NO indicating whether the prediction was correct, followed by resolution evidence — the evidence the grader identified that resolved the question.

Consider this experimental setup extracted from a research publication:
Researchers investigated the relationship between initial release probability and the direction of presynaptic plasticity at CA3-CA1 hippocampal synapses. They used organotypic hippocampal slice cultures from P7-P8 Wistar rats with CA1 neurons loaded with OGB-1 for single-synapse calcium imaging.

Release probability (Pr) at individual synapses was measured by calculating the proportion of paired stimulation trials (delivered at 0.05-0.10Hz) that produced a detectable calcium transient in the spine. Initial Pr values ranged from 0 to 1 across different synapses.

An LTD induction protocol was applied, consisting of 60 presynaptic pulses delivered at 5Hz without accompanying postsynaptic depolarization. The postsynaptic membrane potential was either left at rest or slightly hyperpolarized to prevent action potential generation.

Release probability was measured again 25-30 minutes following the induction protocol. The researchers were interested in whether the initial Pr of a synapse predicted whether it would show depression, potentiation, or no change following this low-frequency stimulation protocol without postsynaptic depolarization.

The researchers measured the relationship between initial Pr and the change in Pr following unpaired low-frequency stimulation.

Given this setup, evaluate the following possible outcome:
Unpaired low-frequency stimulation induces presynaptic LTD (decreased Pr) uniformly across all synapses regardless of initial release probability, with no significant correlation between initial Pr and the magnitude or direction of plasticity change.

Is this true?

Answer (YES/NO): NO